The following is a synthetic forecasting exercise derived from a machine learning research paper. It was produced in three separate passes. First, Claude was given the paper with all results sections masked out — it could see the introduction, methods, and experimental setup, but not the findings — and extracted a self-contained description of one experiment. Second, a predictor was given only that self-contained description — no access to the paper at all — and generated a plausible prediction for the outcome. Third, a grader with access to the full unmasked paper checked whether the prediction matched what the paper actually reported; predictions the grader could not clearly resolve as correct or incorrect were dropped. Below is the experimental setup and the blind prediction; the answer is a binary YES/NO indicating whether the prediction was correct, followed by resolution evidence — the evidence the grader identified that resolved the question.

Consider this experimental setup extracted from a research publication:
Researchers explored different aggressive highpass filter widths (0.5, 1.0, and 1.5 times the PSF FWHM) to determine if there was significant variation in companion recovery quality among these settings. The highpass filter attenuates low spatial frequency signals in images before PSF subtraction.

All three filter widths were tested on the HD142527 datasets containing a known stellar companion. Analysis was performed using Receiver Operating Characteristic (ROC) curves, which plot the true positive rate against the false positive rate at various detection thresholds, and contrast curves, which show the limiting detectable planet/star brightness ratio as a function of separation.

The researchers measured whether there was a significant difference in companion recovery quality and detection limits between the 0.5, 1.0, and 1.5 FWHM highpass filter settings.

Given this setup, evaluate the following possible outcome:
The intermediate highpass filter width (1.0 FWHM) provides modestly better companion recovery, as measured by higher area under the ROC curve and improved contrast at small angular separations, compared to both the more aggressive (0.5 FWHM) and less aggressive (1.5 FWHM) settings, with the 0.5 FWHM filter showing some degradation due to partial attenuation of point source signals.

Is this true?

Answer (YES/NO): NO